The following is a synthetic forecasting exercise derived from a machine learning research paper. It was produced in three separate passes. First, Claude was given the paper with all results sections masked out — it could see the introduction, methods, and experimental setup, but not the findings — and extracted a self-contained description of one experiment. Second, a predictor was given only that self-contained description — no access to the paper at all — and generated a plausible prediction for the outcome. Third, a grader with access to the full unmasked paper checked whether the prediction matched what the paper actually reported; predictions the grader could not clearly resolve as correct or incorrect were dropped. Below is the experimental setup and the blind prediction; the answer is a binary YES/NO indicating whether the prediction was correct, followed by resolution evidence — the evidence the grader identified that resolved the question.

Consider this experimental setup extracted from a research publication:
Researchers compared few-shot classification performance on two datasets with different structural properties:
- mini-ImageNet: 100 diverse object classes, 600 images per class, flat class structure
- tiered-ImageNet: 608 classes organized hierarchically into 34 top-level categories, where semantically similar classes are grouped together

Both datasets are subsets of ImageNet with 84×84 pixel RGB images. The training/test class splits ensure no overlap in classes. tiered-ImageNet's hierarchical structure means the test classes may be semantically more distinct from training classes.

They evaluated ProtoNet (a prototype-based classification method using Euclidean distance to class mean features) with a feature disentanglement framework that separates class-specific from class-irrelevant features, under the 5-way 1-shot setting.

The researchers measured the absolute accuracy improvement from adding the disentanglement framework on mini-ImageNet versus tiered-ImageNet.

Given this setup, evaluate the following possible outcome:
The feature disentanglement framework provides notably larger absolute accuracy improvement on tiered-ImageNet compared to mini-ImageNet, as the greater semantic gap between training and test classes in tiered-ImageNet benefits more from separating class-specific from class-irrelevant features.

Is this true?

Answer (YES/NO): NO